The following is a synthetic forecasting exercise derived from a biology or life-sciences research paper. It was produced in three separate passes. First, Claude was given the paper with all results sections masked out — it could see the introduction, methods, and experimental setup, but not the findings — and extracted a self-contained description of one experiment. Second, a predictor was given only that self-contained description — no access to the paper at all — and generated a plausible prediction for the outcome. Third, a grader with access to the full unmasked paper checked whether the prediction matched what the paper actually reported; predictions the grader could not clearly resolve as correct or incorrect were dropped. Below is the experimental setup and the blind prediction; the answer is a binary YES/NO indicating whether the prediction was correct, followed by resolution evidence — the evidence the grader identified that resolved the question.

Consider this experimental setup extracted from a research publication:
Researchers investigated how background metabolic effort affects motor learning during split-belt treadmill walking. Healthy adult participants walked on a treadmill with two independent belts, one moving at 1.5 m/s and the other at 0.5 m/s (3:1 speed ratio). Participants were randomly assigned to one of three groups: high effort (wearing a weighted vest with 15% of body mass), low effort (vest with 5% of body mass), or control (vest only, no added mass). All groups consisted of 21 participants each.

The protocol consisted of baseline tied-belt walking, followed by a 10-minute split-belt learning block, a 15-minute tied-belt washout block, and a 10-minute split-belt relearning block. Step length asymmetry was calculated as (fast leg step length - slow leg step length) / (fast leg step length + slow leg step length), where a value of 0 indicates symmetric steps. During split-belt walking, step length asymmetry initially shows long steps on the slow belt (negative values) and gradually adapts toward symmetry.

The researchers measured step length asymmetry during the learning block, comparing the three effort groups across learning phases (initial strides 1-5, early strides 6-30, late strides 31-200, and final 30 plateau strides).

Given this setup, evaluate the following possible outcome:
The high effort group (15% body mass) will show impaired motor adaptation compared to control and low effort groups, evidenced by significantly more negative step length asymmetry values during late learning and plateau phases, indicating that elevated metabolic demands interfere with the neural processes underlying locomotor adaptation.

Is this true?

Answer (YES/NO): NO